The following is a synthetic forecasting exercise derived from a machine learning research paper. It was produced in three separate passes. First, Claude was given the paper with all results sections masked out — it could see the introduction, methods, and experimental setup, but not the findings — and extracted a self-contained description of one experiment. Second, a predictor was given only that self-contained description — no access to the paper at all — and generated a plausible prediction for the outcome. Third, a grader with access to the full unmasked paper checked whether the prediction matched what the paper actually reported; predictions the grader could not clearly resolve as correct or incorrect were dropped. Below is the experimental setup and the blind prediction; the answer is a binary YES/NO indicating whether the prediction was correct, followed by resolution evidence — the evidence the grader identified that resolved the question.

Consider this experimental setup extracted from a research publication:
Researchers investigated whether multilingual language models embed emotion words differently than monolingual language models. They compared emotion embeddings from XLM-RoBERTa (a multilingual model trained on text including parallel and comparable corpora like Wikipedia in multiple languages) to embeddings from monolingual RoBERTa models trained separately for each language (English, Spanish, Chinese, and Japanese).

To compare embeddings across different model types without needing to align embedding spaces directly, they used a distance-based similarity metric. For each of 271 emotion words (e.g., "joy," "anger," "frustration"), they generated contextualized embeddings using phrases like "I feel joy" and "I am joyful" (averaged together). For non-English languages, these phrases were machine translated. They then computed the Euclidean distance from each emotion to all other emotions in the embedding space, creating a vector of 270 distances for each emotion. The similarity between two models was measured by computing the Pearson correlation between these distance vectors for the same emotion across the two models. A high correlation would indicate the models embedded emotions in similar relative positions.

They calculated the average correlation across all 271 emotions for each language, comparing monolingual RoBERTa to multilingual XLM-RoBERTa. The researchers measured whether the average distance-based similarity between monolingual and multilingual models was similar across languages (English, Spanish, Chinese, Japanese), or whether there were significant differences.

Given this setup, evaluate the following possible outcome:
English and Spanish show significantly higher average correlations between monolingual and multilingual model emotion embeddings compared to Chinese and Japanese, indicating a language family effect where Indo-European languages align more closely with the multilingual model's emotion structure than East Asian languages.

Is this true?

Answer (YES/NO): NO